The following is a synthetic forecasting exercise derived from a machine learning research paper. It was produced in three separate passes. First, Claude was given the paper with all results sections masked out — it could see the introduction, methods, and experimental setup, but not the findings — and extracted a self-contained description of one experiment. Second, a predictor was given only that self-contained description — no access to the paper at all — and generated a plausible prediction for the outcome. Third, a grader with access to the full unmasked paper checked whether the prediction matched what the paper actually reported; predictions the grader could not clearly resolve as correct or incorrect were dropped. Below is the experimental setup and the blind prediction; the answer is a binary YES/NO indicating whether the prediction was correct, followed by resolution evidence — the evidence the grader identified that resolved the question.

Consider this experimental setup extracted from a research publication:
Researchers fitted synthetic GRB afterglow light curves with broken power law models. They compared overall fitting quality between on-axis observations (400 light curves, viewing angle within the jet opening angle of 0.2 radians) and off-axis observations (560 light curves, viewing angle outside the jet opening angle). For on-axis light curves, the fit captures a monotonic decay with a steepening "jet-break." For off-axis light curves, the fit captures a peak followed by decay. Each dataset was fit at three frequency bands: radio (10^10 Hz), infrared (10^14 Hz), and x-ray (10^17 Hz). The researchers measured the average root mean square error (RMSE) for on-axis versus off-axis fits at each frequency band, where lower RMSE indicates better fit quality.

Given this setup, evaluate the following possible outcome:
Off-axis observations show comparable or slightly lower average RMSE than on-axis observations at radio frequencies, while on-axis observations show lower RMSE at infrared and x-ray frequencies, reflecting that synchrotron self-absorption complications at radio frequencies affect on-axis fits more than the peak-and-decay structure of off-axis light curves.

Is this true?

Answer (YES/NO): NO